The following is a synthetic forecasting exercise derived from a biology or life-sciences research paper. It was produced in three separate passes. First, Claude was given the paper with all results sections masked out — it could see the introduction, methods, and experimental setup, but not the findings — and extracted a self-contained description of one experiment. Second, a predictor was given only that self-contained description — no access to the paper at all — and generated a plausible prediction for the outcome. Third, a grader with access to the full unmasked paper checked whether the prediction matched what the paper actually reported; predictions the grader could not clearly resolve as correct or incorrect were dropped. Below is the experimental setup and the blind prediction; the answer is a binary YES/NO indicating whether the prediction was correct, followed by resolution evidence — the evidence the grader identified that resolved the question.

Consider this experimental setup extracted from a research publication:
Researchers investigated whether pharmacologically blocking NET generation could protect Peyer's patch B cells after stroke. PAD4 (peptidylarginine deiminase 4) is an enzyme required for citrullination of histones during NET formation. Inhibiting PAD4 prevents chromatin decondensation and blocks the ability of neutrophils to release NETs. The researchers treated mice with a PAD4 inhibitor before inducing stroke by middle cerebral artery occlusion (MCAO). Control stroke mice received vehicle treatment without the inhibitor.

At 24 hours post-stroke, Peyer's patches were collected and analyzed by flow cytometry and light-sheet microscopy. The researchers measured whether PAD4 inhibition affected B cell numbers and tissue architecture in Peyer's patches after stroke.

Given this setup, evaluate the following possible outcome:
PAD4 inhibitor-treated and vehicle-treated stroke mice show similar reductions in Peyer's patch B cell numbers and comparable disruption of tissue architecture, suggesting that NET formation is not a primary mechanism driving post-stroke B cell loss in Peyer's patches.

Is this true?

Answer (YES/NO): NO